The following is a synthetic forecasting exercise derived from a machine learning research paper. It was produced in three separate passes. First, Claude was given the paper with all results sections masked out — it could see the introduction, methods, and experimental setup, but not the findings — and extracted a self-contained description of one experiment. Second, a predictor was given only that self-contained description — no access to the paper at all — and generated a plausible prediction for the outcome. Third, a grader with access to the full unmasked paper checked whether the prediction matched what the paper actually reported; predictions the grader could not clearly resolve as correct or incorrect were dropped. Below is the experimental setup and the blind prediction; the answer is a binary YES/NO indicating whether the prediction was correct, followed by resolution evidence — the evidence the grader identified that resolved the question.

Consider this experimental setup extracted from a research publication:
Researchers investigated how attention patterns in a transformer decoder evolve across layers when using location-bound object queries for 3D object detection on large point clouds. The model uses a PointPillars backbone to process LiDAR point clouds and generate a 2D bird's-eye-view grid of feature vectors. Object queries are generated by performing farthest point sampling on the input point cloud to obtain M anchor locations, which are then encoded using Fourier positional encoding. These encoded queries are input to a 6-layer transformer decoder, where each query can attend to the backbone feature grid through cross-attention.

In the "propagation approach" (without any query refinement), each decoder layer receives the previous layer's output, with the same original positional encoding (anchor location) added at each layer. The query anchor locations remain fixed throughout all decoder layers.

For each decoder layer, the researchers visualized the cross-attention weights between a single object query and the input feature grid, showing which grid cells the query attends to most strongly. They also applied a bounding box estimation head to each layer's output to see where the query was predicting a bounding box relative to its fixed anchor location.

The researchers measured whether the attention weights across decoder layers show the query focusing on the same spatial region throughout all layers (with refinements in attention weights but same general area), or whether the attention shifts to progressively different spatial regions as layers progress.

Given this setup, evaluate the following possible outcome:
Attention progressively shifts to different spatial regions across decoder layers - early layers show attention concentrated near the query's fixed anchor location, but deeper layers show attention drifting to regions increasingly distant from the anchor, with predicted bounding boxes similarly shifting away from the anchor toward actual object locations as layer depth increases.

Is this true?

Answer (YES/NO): NO